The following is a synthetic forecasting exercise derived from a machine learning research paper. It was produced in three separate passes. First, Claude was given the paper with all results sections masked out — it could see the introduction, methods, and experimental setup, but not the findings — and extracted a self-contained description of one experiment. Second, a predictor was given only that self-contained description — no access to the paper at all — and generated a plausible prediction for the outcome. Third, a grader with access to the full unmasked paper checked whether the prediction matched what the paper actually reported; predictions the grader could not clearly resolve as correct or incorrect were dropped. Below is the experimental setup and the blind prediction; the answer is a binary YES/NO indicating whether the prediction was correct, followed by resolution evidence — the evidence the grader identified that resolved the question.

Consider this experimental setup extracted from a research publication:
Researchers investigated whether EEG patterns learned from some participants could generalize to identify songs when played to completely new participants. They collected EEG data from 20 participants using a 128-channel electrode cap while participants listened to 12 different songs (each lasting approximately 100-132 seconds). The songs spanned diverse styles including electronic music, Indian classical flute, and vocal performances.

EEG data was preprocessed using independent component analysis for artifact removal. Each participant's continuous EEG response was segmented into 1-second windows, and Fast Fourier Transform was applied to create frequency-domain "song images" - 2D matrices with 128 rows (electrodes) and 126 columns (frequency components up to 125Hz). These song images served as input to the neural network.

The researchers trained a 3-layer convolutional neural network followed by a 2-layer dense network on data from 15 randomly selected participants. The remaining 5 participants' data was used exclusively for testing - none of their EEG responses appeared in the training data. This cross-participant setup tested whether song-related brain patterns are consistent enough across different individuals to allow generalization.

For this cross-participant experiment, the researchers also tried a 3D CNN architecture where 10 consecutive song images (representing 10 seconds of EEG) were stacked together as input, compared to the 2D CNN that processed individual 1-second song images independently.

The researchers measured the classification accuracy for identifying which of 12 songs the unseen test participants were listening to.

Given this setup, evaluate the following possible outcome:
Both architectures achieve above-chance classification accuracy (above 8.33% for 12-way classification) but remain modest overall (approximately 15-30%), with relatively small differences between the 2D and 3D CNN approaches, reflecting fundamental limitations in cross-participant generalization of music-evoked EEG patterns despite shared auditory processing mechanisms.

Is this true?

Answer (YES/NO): NO